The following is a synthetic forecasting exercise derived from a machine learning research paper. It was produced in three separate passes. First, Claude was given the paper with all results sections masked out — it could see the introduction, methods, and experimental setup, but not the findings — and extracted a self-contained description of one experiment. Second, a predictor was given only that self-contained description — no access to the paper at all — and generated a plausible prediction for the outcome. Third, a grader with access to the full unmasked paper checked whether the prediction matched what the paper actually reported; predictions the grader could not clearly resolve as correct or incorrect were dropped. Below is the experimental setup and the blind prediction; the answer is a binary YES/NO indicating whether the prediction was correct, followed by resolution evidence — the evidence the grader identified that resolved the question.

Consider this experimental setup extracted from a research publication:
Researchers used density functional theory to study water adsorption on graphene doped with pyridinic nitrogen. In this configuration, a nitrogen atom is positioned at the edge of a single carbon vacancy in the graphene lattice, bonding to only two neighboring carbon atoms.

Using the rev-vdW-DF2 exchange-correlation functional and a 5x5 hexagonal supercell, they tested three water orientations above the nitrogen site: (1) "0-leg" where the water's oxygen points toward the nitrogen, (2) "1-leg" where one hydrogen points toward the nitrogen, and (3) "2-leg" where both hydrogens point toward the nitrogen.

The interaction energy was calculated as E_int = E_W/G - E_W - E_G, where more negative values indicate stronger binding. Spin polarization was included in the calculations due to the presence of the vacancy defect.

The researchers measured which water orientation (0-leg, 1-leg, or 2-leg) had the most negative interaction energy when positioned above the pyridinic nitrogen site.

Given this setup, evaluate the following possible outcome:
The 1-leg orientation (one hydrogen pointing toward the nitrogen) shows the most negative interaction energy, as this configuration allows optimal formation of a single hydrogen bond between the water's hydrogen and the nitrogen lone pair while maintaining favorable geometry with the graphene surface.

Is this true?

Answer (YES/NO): YES